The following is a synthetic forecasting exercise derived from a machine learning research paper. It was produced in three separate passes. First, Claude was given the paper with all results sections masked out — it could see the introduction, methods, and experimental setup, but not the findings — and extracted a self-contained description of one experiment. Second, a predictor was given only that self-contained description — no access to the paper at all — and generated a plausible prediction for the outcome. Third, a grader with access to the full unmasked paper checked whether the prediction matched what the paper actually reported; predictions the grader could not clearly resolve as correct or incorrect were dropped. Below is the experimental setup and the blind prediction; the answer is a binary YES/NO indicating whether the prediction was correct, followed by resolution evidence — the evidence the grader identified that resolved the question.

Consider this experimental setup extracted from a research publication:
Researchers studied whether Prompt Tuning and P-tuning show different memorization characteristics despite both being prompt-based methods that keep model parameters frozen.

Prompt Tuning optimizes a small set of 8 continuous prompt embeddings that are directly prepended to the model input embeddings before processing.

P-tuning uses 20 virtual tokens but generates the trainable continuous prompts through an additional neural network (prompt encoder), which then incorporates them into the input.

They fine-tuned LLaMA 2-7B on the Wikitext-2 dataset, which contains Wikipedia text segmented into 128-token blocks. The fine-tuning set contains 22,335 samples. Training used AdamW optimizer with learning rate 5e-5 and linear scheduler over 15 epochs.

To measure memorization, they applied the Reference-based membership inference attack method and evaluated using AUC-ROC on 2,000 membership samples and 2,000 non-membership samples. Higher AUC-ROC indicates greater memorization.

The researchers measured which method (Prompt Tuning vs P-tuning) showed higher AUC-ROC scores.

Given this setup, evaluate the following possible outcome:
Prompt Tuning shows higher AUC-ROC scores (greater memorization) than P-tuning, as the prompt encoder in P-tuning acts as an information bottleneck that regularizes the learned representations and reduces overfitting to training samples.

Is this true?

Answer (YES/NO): NO